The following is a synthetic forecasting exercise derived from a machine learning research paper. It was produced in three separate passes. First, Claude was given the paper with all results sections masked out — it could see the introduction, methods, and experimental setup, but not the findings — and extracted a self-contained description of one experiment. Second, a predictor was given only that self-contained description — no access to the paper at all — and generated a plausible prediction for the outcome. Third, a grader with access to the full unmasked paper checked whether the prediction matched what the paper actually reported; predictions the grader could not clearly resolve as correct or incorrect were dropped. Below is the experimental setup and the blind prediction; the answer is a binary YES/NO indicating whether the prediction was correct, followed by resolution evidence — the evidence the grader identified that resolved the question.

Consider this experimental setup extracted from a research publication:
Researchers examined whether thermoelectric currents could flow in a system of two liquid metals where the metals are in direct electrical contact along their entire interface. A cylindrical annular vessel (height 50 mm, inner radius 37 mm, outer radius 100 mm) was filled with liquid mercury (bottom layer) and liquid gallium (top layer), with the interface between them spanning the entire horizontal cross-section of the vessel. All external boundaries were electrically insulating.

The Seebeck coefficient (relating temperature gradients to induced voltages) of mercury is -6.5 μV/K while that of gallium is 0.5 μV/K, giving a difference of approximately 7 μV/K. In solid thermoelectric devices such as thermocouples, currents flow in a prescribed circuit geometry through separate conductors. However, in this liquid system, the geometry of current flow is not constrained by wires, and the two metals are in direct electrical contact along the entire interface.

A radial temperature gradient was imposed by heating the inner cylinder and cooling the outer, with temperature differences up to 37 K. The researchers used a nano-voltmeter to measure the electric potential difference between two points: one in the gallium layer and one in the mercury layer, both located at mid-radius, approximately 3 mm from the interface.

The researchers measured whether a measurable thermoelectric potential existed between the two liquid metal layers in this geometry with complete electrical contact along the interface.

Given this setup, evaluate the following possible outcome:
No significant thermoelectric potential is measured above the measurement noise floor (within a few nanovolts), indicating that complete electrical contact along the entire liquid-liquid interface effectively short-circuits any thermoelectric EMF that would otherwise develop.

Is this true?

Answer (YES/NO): NO